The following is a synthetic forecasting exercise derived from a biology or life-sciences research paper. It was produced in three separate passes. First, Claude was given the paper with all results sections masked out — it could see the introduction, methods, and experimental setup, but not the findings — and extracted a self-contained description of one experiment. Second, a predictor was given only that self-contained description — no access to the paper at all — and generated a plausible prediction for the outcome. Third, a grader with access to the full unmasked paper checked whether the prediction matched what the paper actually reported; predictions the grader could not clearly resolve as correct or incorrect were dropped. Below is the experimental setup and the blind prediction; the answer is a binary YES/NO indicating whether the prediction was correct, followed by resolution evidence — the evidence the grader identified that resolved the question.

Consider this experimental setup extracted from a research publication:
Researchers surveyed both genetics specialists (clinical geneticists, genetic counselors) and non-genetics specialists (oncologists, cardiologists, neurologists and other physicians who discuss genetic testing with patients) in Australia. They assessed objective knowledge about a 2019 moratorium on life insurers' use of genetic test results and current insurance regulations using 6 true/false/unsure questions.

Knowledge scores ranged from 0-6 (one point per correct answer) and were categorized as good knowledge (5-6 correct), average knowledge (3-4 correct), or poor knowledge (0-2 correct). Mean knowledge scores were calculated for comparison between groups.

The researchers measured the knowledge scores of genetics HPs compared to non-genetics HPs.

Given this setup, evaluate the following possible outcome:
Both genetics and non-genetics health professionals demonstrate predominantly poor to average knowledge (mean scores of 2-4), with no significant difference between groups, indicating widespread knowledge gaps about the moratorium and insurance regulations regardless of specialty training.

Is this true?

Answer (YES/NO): NO